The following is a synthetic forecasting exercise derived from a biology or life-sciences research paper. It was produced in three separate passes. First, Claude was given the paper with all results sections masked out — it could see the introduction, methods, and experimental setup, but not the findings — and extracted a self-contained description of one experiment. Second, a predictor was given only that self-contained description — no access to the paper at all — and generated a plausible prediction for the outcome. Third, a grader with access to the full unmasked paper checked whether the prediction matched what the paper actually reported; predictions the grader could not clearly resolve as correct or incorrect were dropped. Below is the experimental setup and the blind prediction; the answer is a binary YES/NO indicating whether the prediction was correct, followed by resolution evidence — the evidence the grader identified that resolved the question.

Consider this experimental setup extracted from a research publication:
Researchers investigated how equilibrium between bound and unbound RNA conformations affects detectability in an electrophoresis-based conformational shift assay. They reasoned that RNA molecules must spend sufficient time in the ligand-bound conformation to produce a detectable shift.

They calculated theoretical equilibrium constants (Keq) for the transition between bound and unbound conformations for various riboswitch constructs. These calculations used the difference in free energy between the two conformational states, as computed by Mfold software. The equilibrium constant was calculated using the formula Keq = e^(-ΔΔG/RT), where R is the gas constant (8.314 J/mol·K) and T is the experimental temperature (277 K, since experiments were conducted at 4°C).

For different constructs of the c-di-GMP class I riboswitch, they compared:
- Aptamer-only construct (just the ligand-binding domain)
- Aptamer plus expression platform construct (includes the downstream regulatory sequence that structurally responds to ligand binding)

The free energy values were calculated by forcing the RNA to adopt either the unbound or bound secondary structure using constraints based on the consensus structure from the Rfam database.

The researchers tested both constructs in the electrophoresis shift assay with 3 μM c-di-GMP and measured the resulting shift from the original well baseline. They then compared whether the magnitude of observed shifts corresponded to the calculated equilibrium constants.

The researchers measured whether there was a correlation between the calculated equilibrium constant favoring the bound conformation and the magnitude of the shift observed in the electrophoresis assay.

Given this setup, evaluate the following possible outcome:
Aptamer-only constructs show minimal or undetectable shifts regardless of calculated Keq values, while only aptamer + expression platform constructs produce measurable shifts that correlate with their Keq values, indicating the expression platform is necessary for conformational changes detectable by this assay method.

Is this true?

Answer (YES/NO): NO